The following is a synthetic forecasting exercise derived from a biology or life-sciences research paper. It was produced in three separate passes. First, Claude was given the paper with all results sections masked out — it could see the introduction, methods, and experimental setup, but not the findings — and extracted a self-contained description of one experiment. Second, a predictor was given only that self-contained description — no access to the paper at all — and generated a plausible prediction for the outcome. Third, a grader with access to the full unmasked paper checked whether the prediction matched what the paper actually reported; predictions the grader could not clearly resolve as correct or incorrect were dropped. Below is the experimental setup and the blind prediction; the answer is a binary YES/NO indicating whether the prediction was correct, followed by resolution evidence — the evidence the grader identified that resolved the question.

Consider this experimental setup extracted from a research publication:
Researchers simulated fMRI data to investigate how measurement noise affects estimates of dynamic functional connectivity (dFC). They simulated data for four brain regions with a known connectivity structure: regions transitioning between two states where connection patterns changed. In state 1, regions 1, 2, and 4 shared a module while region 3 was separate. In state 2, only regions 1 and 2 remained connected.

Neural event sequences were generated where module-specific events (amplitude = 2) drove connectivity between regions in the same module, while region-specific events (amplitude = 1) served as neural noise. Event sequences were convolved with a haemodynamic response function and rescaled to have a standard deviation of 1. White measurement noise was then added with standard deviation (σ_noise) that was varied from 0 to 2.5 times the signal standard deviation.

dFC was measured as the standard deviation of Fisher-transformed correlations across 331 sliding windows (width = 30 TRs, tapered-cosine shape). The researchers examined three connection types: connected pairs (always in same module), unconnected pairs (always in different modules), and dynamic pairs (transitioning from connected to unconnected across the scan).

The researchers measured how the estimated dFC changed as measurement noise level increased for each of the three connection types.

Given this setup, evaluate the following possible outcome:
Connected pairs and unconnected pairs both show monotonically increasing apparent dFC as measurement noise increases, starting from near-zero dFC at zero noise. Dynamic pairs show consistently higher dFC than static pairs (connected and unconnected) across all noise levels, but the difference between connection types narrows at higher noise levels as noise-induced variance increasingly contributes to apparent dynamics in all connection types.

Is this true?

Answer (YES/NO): NO